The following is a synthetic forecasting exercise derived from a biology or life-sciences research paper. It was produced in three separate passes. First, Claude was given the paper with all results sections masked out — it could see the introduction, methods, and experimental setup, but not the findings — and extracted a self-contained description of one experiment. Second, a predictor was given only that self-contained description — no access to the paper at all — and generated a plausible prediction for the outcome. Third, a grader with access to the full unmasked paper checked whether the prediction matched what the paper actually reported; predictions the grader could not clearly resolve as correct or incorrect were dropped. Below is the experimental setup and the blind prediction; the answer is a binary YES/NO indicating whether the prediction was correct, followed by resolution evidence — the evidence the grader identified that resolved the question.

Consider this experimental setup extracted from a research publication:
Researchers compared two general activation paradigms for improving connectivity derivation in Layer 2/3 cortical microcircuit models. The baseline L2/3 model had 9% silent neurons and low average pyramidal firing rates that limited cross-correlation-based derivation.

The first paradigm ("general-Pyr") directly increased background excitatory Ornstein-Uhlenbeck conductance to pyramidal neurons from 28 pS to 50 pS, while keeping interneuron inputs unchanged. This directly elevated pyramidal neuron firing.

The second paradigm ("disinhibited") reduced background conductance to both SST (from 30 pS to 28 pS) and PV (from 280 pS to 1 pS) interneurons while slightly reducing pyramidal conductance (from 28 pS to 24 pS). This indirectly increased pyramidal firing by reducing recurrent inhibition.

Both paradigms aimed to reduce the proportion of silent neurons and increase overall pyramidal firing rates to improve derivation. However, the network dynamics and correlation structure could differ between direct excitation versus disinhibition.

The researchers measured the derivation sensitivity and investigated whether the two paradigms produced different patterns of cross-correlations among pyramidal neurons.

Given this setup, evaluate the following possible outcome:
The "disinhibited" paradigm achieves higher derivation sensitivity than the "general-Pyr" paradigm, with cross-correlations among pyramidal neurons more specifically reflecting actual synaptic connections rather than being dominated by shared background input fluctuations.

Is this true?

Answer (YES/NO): NO